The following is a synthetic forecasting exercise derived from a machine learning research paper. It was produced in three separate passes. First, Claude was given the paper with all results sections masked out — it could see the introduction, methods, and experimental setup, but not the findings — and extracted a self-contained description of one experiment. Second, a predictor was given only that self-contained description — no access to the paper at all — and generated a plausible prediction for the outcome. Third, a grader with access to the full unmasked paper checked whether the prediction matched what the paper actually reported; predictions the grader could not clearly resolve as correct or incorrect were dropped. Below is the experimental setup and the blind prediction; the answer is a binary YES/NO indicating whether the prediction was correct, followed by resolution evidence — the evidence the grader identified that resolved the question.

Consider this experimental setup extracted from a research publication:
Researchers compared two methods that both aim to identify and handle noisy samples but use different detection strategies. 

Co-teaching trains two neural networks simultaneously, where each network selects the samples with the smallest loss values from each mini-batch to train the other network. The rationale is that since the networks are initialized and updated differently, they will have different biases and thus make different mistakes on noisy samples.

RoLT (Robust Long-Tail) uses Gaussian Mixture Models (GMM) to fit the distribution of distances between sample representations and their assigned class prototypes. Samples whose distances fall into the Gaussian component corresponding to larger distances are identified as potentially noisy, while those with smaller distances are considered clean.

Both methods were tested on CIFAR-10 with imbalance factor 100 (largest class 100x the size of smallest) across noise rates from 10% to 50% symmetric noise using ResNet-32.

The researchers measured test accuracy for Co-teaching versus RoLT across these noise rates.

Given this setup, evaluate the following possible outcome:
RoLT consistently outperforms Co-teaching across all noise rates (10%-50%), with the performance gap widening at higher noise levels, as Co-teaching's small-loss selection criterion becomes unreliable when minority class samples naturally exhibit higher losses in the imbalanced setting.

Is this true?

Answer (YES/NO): NO